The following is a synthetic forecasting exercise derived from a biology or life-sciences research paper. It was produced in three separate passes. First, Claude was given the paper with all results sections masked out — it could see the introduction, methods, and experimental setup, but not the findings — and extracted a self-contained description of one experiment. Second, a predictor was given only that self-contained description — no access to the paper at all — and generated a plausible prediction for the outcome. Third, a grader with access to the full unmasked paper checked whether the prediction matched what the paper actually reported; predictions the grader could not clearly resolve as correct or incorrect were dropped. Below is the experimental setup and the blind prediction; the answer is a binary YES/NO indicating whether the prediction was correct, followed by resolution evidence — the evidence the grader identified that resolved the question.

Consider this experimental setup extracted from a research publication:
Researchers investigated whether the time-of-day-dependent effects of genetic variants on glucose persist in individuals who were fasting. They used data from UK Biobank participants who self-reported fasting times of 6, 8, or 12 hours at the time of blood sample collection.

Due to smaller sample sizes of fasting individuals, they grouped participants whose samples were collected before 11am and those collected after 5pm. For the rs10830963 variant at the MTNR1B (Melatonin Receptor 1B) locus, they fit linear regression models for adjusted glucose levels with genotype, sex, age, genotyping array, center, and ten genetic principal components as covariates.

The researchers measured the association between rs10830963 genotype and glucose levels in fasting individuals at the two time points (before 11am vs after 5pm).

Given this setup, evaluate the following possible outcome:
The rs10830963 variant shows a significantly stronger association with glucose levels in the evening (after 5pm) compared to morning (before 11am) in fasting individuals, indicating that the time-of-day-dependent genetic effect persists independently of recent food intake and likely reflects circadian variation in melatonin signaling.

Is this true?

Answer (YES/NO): NO